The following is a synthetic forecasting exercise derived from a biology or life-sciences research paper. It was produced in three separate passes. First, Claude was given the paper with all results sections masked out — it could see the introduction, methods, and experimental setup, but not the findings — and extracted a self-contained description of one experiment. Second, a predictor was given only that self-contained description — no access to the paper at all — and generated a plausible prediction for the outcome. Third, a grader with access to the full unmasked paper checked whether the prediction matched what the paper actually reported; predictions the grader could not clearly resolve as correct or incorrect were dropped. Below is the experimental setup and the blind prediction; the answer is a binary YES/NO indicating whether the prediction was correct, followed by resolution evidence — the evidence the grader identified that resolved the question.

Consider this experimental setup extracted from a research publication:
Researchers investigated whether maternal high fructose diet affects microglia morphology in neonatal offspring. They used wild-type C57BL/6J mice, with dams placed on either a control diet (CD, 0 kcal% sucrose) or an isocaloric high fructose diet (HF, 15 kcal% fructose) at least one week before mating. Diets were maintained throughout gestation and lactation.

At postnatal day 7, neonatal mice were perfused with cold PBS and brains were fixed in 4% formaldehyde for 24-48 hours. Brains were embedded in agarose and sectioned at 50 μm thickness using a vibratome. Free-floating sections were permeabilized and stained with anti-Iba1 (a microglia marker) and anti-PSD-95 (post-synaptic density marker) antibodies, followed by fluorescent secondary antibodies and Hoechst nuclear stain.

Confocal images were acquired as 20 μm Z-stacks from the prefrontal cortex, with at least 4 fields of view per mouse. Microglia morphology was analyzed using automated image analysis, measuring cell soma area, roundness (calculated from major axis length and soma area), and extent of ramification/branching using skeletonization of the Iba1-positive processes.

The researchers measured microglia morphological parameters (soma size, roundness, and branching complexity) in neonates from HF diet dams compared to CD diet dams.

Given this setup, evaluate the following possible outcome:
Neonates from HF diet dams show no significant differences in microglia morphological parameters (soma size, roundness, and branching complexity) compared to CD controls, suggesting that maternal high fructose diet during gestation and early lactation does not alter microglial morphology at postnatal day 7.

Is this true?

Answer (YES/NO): NO